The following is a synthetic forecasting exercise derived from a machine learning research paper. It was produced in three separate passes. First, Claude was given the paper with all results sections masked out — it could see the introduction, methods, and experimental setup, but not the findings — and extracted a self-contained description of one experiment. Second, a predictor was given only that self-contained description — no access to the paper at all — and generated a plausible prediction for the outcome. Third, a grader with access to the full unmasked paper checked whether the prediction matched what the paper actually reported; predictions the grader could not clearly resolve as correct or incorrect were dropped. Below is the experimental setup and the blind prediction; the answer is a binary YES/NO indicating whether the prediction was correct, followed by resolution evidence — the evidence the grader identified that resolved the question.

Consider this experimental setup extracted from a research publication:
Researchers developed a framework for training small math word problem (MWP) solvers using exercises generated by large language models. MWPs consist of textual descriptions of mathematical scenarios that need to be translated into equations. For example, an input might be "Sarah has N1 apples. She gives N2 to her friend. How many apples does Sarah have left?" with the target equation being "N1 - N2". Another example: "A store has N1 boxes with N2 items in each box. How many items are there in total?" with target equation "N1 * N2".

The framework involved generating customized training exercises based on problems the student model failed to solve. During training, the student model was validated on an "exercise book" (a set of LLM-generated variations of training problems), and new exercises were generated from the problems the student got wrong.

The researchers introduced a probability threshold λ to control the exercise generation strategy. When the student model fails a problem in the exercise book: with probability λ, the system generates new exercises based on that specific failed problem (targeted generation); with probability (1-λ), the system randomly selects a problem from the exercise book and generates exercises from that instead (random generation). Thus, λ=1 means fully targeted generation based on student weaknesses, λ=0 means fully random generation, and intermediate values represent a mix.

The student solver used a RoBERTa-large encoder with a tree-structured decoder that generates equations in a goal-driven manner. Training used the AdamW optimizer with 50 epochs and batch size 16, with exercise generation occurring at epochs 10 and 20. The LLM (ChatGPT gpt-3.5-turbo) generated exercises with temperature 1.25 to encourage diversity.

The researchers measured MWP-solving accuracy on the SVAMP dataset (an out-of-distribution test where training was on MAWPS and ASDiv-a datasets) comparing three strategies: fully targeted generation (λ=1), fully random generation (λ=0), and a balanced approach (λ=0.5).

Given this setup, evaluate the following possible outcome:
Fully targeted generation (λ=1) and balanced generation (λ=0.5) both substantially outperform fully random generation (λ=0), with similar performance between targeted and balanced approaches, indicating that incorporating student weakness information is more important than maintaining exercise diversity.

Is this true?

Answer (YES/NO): NO